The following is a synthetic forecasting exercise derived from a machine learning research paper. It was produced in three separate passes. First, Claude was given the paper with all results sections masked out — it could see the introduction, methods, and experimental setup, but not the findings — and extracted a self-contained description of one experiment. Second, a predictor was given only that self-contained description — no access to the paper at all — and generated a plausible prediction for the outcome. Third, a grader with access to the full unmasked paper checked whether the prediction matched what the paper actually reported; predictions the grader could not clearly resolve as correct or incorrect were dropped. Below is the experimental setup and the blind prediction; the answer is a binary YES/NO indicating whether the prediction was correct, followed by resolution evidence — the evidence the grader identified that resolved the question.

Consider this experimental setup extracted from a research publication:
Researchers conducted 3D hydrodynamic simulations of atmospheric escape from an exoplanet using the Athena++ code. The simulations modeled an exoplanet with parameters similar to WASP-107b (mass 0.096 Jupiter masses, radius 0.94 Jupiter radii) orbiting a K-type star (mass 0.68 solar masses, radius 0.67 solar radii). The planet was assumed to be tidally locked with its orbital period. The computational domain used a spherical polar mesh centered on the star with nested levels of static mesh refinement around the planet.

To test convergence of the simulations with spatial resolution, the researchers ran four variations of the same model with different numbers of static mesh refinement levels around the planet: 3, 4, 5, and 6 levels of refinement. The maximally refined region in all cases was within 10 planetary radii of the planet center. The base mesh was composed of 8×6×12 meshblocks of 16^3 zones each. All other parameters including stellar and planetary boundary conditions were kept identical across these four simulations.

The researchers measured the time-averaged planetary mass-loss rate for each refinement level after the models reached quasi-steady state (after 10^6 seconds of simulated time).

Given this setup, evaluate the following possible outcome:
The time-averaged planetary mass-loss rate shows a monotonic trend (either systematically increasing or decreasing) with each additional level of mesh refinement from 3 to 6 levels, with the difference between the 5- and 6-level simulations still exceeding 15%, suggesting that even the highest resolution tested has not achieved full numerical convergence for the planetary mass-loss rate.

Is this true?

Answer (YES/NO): NO